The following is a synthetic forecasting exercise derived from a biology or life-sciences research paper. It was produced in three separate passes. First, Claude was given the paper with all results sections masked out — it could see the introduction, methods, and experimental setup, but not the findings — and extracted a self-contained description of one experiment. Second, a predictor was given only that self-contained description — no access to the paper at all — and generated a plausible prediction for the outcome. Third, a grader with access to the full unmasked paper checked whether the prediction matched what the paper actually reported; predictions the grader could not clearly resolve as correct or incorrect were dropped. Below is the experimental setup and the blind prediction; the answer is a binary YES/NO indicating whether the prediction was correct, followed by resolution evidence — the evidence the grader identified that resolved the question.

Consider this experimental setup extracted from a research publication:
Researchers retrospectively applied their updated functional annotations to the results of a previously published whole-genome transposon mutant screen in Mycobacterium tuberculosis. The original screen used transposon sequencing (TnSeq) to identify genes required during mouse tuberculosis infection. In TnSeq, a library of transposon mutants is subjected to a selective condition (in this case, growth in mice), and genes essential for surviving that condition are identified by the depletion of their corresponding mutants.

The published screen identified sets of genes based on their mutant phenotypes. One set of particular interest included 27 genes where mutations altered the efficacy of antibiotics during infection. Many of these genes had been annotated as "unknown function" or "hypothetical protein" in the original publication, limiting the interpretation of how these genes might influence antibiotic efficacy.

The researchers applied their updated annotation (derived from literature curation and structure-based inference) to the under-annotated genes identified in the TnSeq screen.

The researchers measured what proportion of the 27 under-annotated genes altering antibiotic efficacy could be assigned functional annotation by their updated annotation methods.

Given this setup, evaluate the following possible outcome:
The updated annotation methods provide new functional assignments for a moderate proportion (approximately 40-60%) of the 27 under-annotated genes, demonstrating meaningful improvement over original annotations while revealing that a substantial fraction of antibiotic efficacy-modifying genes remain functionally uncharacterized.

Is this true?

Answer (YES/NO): YES